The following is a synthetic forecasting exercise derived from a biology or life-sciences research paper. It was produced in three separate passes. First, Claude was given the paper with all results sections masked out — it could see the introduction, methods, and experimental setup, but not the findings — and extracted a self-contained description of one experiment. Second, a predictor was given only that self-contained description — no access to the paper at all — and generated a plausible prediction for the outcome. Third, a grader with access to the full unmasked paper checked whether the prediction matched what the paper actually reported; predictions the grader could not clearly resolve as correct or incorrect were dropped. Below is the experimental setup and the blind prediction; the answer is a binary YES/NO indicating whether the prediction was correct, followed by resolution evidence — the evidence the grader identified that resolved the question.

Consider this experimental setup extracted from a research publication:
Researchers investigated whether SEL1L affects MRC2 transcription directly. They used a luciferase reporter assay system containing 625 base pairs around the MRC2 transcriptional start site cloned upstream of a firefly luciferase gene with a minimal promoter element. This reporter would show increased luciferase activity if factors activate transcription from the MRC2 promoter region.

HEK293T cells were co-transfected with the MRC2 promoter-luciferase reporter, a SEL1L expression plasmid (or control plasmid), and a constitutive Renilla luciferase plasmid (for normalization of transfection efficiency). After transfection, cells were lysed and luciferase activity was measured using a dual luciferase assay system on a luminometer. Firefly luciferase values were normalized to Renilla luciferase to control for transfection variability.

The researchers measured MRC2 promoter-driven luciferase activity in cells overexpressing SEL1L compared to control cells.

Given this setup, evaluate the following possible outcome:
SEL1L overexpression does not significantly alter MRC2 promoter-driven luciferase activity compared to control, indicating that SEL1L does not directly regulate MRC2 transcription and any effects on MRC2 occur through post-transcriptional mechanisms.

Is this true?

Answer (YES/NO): NO